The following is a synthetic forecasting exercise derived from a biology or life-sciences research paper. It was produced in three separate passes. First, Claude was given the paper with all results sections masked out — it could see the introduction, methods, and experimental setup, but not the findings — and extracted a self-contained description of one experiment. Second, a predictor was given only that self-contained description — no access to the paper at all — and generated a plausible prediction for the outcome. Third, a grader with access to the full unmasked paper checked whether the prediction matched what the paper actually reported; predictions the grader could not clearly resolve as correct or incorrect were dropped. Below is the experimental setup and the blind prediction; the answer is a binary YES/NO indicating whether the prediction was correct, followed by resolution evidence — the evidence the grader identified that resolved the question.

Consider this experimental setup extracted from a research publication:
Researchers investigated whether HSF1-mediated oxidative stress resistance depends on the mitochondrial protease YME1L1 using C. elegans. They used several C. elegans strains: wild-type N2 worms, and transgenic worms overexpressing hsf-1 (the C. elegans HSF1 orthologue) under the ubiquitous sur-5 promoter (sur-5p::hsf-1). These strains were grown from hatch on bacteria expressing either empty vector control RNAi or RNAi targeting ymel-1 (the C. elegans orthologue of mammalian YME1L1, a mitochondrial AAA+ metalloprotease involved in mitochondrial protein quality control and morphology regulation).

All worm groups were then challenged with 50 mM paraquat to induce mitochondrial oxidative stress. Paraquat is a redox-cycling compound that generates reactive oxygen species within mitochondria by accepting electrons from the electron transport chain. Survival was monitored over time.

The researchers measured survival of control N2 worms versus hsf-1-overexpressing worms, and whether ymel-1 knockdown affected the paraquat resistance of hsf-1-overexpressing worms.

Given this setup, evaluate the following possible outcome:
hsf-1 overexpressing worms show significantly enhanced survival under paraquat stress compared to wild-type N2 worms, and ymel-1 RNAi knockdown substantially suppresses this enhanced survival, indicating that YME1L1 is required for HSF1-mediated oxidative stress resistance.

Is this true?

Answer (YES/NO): YES